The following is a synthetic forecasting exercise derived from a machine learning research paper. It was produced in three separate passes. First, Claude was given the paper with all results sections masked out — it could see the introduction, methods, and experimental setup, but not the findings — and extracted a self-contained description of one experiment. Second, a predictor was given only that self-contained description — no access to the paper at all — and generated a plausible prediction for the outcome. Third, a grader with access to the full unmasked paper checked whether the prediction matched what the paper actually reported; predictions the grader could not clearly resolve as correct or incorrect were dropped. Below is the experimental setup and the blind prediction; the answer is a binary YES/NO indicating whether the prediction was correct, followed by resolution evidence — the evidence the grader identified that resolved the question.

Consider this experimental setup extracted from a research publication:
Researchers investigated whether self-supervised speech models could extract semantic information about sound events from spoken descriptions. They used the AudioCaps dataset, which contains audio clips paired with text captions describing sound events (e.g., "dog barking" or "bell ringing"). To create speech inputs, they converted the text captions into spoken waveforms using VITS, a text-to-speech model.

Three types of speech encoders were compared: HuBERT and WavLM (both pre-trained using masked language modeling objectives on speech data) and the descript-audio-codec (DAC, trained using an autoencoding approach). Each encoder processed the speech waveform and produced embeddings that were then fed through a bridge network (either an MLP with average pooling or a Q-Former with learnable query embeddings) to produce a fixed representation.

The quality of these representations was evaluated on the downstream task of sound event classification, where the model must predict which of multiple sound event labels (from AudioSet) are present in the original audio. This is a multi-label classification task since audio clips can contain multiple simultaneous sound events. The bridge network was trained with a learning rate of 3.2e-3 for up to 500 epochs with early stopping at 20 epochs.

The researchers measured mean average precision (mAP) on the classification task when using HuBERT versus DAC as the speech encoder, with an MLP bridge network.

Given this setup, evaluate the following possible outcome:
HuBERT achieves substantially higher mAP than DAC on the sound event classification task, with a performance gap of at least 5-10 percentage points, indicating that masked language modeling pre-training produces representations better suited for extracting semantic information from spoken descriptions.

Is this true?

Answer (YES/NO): YES